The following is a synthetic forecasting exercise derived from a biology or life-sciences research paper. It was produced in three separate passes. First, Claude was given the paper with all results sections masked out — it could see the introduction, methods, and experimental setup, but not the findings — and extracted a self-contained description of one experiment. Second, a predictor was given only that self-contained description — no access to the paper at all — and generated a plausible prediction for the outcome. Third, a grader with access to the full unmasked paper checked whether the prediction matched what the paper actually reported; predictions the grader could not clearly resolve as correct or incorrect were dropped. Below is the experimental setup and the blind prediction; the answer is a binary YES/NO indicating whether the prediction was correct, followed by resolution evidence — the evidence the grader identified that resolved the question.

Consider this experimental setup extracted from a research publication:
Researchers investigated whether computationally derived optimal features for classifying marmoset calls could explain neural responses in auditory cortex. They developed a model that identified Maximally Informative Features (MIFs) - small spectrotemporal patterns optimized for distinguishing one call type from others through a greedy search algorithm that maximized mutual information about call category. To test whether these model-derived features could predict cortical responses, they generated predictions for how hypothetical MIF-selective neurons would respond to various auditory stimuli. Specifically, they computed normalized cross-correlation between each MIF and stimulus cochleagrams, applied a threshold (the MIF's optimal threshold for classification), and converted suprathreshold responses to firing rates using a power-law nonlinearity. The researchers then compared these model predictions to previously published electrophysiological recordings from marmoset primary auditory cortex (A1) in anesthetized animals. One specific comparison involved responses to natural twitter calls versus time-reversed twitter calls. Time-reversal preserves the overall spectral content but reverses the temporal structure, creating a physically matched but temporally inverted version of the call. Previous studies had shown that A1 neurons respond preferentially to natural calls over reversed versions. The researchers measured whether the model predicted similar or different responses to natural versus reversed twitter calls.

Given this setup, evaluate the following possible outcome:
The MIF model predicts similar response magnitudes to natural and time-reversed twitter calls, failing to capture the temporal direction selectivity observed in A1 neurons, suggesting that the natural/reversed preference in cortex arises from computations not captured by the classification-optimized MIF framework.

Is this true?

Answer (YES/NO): NO